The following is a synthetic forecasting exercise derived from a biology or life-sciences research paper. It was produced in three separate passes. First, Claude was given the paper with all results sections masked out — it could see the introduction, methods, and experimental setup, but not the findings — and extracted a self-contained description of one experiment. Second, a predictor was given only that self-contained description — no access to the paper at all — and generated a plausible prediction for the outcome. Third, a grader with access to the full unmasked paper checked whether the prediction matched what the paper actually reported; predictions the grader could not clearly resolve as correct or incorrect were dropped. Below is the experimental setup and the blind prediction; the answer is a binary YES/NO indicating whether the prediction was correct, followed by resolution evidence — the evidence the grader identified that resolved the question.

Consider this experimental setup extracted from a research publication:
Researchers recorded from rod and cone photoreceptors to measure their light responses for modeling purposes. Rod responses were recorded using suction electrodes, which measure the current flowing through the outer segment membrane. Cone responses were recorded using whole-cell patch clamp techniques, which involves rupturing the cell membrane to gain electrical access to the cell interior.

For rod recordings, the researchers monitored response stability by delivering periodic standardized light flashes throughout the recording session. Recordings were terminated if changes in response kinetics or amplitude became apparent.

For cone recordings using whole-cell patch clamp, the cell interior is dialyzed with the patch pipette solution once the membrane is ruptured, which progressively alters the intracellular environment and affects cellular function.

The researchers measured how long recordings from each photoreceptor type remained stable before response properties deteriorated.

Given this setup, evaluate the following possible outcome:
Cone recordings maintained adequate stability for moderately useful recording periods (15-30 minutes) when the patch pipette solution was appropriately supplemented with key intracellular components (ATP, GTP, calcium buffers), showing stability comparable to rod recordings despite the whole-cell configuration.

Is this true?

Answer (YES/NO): NO